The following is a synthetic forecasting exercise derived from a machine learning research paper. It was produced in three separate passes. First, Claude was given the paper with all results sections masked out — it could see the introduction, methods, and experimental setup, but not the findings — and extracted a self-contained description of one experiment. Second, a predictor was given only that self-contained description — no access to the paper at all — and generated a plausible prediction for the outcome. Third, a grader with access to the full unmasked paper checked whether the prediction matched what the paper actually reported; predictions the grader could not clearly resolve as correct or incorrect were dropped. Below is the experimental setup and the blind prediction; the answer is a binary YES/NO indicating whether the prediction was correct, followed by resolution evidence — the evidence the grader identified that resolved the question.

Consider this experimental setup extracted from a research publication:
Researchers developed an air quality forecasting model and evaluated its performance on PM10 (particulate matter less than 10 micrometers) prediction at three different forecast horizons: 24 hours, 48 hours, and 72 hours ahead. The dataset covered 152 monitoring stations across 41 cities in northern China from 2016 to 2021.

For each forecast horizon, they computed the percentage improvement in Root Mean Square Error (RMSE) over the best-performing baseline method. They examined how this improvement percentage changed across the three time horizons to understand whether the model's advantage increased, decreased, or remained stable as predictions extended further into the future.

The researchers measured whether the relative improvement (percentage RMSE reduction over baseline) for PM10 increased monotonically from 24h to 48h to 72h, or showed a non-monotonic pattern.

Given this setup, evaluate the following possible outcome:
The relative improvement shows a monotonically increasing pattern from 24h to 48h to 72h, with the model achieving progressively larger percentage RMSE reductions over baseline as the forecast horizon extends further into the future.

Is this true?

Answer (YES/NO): NO